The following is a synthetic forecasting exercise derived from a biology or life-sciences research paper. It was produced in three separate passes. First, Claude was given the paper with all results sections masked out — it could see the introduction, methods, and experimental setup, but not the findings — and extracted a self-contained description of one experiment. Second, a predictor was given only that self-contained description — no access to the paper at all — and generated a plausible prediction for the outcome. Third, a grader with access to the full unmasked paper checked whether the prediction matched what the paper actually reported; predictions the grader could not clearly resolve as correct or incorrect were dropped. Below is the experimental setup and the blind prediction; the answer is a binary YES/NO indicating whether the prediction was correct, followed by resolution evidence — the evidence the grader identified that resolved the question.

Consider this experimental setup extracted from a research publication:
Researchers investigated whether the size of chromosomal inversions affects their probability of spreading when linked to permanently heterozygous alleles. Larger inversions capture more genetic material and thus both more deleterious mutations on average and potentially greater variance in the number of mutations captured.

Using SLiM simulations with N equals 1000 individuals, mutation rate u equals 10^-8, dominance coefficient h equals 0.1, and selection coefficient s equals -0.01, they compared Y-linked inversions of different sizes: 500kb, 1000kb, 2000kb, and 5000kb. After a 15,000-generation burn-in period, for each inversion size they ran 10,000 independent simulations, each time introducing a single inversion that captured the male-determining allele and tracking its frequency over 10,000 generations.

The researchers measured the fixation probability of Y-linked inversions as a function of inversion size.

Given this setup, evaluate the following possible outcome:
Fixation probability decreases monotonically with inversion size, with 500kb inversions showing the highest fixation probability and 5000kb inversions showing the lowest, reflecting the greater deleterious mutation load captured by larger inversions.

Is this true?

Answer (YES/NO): NO